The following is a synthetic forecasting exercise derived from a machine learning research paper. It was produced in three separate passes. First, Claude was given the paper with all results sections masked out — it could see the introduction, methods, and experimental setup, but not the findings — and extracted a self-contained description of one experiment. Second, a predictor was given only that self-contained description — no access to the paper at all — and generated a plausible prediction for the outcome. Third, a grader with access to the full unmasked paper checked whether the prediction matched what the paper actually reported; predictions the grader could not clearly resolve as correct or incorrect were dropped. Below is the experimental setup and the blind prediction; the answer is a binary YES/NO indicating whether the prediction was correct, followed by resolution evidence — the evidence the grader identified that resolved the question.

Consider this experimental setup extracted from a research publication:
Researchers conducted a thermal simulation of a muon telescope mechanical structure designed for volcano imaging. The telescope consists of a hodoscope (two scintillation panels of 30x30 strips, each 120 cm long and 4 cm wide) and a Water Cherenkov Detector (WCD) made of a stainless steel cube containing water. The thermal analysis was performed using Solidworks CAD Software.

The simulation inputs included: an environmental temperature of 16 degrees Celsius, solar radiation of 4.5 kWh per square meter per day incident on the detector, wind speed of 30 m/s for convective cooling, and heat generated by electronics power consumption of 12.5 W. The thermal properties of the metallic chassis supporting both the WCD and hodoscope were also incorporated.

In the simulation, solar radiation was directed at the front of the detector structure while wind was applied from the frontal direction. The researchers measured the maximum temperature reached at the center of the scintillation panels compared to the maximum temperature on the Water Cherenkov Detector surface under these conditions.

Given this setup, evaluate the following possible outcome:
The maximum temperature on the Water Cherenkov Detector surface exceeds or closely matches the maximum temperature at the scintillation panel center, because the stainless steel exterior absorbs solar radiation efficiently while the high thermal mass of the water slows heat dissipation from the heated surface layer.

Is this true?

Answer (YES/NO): NO